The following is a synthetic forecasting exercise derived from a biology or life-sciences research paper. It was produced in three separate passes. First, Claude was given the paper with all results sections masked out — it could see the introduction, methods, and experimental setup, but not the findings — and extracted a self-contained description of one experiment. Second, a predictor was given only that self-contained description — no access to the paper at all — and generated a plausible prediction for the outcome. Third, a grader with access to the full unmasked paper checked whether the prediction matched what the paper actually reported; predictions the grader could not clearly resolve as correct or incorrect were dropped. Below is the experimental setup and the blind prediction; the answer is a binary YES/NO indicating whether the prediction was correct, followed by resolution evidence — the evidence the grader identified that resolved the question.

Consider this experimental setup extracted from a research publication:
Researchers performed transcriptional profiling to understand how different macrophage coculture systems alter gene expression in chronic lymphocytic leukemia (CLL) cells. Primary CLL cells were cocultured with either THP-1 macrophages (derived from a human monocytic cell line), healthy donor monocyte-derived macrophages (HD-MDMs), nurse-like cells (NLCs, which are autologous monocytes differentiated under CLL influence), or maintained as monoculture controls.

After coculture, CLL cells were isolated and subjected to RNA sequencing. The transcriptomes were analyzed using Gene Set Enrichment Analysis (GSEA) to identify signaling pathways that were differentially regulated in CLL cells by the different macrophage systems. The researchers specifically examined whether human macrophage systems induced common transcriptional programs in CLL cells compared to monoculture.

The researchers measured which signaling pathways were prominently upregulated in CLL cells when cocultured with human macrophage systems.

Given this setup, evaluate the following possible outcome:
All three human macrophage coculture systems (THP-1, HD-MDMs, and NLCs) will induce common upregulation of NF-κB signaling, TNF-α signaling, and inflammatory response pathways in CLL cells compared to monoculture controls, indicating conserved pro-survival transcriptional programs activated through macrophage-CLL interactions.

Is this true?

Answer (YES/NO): NO